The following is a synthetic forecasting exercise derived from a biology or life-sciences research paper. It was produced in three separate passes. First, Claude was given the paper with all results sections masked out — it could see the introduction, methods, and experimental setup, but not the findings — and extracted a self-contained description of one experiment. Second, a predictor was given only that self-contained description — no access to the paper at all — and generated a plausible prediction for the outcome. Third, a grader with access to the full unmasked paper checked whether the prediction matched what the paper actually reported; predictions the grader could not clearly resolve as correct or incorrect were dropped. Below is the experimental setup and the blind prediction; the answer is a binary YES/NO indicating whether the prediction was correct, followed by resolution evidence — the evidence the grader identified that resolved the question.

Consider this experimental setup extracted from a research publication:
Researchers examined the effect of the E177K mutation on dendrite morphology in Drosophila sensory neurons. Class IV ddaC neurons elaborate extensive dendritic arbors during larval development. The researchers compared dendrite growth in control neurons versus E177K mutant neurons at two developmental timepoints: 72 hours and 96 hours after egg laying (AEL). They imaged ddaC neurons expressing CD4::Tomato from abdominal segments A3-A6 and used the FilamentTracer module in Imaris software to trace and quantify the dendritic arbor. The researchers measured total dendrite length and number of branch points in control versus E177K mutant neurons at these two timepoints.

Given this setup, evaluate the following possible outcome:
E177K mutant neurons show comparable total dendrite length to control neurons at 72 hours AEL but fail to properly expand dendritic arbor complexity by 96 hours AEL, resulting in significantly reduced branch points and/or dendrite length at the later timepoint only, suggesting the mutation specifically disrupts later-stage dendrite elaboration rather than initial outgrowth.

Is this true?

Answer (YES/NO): NO